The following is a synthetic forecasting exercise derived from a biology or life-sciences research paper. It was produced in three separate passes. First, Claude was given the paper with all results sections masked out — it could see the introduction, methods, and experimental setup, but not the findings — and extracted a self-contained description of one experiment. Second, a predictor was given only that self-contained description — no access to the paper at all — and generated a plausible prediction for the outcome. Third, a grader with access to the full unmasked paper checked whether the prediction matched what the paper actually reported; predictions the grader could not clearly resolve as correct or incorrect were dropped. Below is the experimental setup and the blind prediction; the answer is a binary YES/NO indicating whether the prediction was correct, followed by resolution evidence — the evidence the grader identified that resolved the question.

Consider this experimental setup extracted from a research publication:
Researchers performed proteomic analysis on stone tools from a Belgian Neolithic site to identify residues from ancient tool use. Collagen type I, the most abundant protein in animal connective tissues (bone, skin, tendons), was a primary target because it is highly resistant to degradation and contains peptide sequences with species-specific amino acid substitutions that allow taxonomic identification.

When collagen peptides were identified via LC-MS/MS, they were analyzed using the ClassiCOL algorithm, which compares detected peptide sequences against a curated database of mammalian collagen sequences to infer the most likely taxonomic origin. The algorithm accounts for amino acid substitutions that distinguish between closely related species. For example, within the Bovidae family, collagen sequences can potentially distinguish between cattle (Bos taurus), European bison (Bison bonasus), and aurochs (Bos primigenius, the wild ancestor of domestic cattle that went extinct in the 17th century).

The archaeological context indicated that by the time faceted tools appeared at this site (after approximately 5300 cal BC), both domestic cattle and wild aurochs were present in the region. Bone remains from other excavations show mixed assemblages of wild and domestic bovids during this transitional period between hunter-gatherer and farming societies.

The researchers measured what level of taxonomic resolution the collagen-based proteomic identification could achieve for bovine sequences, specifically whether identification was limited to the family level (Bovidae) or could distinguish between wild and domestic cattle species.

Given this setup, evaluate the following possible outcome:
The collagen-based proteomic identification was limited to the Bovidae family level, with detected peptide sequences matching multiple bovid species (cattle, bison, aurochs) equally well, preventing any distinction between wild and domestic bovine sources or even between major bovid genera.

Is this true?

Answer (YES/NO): NO